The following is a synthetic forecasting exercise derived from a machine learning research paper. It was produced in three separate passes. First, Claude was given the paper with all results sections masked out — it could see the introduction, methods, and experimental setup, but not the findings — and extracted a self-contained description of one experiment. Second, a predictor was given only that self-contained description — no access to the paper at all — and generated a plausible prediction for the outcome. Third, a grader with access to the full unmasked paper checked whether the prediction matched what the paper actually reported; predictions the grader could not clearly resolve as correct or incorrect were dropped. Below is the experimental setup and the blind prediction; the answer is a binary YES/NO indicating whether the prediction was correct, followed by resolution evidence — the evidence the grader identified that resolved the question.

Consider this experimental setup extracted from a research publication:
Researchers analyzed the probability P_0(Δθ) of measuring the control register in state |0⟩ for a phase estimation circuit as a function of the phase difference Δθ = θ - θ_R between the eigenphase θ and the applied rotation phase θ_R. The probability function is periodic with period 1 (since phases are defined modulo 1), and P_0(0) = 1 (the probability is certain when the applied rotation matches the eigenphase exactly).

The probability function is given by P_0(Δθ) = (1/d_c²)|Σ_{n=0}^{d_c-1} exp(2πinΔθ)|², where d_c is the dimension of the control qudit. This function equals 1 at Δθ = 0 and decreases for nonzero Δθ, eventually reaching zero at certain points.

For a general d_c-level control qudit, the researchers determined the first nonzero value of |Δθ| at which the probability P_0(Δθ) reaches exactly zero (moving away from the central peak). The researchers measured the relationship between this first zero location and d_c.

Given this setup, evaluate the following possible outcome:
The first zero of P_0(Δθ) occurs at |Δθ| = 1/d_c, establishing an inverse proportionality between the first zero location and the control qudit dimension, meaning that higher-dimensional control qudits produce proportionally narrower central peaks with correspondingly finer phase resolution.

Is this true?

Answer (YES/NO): YES